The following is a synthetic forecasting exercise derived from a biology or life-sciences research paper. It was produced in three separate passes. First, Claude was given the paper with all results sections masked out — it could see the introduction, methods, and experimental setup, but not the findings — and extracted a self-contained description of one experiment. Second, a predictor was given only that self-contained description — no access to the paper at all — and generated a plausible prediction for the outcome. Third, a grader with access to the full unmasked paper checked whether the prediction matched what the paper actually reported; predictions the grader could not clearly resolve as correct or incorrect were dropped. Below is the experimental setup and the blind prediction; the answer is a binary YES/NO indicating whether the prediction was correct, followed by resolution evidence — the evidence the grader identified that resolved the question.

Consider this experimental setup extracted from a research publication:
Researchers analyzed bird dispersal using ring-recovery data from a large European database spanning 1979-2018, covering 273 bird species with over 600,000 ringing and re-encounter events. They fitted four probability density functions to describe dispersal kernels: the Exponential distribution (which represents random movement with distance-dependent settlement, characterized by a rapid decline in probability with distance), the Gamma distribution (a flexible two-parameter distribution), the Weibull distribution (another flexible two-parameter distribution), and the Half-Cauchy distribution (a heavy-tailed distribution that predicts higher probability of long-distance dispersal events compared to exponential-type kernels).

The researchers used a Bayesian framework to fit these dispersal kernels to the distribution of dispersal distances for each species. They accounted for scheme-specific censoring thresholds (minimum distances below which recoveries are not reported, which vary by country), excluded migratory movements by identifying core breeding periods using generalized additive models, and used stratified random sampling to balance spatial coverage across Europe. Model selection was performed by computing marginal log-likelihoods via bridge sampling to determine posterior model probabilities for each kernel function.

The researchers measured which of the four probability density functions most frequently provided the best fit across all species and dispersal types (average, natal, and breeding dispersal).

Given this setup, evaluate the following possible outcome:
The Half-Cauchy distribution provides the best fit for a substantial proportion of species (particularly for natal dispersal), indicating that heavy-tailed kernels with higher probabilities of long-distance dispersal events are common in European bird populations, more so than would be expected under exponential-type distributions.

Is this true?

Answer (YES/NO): NO